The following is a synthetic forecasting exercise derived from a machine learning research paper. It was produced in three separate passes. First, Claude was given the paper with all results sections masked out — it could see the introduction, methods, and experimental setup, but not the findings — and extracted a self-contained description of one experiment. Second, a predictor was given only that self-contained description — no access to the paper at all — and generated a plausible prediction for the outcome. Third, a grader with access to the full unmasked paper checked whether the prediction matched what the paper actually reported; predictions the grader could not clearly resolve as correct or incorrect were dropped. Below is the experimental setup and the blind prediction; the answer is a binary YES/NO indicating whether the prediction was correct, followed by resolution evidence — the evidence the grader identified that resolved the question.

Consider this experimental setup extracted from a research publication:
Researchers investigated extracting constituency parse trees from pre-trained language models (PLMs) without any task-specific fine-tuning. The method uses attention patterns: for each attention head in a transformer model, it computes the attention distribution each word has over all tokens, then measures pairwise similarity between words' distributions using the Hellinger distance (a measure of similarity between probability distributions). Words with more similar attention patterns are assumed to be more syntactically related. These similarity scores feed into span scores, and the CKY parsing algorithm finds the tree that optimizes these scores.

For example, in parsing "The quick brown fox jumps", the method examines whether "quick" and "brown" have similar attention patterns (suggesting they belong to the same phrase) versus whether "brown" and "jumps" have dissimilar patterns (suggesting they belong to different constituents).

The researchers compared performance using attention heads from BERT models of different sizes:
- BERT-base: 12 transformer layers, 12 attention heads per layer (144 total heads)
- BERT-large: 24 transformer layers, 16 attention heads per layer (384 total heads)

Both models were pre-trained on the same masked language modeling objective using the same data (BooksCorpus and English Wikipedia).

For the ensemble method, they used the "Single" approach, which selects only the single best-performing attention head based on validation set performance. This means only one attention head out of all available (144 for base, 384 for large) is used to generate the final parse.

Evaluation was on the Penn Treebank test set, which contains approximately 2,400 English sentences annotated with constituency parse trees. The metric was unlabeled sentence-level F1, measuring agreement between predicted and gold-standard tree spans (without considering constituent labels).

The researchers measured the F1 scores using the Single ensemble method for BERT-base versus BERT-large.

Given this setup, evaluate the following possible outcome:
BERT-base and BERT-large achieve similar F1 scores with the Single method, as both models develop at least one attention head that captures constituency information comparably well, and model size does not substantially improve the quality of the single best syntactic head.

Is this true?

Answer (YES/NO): NO